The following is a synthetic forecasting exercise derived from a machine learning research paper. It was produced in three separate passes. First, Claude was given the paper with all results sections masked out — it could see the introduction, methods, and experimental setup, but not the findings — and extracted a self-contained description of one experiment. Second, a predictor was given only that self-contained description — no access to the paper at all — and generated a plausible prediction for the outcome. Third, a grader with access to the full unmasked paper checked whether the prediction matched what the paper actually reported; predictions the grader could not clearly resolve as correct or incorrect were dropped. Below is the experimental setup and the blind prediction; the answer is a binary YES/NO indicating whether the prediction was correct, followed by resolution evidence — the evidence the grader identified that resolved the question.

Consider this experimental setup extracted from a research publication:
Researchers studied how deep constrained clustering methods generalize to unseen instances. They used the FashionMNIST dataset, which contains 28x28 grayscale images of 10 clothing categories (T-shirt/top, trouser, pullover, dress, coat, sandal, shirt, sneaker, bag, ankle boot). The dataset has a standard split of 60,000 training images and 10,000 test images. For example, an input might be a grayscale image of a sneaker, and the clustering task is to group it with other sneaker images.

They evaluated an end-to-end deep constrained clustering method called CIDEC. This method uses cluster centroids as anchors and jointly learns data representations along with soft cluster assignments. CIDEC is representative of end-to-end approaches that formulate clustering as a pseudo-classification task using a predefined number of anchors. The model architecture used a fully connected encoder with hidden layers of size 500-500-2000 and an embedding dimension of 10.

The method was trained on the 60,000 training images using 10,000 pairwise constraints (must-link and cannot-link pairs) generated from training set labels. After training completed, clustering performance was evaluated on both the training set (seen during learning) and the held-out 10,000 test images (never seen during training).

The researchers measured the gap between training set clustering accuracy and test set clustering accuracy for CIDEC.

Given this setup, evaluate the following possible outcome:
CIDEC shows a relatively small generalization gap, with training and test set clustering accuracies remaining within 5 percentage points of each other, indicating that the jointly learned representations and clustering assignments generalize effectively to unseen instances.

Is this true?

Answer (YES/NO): YES